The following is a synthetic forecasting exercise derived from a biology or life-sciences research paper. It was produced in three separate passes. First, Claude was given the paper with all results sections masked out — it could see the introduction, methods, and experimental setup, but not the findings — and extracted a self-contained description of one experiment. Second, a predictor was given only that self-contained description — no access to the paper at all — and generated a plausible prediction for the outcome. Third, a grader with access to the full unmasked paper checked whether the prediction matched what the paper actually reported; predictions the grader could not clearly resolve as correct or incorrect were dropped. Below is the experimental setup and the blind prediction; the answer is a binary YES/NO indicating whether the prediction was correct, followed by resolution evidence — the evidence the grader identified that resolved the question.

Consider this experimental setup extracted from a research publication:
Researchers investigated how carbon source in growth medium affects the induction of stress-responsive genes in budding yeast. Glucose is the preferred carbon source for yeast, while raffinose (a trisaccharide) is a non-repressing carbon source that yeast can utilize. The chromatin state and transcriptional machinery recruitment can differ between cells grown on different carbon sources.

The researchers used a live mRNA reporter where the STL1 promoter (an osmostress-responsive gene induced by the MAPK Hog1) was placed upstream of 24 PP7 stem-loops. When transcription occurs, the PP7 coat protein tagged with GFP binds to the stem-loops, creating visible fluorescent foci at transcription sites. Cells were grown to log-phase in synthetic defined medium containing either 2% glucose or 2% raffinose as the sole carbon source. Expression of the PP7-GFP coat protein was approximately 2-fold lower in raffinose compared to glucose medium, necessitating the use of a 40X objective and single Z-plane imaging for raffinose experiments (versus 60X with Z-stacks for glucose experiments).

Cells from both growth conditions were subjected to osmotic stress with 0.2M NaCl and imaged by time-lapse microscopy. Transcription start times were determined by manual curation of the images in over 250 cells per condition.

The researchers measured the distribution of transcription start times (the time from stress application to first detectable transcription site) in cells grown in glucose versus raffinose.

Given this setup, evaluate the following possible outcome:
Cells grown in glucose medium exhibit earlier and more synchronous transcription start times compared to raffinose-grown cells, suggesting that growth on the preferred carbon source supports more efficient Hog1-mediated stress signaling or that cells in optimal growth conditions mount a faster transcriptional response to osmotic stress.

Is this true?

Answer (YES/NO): NO